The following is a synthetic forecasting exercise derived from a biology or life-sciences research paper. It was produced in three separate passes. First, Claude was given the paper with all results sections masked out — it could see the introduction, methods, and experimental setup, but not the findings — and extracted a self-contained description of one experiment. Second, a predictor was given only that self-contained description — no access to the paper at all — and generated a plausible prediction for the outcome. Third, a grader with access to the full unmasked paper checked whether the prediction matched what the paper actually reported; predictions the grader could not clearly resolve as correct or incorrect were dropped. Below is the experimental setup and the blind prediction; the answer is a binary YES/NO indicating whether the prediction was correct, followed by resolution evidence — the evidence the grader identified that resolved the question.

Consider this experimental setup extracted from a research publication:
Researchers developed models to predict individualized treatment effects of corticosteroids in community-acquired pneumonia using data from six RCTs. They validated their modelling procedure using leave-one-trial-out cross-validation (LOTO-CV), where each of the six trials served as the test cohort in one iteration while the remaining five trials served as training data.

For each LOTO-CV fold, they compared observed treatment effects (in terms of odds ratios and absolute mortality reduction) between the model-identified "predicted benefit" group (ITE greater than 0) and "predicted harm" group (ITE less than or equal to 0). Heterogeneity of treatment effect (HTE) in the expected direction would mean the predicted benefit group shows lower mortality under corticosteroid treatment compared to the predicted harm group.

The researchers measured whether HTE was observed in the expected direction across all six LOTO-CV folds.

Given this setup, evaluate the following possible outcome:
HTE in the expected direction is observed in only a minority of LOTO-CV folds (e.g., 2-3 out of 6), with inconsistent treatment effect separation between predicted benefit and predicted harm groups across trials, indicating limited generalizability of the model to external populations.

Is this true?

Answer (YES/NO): NO